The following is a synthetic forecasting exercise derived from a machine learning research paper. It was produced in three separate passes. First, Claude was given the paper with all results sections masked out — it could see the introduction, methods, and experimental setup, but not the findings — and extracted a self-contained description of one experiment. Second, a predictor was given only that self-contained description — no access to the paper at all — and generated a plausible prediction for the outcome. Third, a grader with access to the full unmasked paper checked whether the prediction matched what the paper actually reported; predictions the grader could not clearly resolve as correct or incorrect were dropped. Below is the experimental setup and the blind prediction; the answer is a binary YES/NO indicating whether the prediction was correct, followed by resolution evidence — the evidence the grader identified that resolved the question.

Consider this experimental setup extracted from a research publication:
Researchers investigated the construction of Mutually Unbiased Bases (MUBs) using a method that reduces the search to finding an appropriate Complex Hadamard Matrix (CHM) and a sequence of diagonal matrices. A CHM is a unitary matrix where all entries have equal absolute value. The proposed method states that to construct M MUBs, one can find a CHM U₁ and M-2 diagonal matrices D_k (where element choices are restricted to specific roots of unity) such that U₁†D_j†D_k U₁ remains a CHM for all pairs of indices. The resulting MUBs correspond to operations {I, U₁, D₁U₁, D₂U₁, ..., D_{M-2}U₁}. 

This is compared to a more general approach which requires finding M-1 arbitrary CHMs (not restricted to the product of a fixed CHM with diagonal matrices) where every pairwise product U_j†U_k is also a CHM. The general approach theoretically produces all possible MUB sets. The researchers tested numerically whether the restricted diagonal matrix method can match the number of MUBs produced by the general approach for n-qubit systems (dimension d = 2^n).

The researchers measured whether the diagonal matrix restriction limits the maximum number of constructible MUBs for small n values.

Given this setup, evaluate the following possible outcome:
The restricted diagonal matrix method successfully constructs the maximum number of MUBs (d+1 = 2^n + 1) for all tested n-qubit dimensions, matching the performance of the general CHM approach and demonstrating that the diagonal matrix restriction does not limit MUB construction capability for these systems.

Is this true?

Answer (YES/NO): YES